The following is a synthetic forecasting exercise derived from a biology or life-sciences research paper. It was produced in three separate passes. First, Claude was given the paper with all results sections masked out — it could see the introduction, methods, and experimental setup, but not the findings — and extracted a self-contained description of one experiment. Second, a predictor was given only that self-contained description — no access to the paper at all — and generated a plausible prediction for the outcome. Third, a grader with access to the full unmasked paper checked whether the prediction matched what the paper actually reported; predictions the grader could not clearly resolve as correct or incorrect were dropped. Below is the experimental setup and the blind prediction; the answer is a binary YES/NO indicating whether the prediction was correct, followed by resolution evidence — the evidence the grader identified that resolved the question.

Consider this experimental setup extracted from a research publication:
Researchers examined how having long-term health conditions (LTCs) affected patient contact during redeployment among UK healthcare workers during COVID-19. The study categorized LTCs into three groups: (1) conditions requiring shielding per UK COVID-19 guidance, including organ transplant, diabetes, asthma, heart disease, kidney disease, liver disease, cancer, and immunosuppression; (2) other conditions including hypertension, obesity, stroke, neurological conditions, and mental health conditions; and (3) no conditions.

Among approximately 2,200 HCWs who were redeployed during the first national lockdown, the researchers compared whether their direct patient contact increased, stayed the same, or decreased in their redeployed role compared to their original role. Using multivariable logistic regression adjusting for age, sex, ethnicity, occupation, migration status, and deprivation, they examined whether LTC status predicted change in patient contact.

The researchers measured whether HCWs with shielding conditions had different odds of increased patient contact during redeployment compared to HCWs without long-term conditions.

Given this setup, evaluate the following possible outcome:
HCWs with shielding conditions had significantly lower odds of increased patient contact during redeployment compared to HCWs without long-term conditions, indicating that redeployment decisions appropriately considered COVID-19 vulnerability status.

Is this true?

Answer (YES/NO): YES